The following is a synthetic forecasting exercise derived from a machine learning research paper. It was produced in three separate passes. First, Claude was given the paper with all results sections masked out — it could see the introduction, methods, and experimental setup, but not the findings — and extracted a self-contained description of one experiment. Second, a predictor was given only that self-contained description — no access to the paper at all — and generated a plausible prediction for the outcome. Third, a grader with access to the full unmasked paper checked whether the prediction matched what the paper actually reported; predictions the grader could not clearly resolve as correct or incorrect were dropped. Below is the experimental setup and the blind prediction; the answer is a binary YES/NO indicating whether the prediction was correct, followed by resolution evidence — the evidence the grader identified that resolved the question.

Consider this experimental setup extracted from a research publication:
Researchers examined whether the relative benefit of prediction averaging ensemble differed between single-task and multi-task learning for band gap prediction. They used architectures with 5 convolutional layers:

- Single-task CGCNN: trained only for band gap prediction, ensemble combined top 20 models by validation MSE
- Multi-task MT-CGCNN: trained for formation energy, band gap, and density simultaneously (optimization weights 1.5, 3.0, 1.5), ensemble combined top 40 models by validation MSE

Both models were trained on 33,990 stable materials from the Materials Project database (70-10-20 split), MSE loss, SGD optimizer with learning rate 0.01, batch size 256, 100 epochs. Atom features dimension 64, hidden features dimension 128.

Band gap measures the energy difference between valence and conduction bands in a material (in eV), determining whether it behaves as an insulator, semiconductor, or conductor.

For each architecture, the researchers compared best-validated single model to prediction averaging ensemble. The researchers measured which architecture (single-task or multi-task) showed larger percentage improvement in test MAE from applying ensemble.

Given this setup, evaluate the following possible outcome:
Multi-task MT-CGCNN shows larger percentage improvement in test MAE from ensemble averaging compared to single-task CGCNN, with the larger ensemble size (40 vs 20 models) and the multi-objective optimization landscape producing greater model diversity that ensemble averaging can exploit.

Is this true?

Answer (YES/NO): NO